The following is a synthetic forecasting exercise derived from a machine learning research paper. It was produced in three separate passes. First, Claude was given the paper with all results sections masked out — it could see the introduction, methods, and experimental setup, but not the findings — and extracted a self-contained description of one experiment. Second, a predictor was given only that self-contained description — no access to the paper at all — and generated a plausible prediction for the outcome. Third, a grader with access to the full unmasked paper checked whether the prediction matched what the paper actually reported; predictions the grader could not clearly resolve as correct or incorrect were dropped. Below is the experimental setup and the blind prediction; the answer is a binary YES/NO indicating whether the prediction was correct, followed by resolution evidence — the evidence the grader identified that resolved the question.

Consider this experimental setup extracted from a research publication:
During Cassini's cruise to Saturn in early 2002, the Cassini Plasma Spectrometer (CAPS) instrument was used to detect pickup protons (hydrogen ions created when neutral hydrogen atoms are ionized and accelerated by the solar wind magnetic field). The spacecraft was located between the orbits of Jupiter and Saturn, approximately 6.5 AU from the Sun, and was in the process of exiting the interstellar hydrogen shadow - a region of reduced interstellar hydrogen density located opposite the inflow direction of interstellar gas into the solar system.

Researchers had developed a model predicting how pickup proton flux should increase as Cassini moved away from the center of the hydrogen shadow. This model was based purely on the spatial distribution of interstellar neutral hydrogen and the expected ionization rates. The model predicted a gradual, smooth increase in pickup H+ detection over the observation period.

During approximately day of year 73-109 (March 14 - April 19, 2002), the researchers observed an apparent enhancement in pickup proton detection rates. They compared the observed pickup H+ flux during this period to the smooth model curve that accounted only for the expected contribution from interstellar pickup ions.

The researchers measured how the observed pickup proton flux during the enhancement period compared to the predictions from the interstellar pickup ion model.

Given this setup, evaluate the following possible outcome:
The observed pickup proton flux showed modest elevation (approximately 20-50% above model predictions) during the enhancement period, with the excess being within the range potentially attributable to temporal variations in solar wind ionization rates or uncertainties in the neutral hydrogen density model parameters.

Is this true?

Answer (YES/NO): NO